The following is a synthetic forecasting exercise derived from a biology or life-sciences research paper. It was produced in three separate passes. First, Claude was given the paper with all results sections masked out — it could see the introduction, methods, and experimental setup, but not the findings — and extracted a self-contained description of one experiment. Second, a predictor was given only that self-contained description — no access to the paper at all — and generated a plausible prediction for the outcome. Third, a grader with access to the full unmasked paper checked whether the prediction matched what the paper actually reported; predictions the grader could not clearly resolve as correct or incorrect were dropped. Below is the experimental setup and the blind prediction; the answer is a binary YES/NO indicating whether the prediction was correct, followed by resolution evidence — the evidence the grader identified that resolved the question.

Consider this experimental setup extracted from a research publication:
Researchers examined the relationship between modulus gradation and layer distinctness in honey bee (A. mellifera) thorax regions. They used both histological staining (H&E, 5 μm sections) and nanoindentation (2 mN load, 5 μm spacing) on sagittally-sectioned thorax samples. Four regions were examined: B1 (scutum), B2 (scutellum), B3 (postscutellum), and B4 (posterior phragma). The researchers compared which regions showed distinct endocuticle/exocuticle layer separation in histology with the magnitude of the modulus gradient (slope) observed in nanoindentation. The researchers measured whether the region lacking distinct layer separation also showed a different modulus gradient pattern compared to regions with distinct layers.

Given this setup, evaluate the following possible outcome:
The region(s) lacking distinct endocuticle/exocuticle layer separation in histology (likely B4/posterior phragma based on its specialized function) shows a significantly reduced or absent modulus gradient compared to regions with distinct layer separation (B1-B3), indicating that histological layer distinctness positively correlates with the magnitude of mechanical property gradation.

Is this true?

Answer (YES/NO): NO